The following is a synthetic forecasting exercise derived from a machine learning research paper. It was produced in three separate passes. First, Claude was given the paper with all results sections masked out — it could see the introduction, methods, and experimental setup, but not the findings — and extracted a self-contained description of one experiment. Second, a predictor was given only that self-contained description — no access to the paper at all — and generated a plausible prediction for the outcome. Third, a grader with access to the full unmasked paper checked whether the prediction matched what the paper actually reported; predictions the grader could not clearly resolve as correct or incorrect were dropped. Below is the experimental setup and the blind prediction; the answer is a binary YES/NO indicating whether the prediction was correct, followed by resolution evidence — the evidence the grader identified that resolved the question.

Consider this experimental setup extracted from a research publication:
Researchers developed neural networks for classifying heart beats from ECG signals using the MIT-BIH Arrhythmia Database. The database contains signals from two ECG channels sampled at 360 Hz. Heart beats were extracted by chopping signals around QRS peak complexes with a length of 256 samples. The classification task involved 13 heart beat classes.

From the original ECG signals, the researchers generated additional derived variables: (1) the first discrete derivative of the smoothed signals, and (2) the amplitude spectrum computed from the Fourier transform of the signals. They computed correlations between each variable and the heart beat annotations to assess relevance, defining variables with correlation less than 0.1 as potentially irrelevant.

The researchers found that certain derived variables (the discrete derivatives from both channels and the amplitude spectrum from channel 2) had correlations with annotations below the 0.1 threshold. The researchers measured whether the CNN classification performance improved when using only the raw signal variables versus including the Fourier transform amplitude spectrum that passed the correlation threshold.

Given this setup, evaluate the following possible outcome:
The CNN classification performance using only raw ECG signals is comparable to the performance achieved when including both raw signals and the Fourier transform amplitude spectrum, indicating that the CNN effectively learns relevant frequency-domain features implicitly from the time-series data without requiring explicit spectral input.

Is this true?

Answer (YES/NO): NO